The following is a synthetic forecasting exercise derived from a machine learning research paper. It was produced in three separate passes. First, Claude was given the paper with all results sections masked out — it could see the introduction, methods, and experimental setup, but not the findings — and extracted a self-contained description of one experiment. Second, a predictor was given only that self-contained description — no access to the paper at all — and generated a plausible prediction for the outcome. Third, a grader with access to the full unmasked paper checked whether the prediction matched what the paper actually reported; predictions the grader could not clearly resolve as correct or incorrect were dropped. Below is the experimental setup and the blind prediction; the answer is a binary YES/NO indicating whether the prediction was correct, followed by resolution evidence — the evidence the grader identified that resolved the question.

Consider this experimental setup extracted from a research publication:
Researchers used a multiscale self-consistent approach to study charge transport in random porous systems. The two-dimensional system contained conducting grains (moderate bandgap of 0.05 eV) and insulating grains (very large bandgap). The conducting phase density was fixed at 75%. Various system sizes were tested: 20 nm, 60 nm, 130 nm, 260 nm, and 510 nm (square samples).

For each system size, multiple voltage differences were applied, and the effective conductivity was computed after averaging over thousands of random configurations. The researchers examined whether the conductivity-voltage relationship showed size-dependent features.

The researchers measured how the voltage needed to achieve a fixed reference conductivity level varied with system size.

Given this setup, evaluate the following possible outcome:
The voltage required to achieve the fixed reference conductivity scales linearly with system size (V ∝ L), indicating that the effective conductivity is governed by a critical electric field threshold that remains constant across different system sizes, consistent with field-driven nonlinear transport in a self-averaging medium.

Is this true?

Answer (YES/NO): YES